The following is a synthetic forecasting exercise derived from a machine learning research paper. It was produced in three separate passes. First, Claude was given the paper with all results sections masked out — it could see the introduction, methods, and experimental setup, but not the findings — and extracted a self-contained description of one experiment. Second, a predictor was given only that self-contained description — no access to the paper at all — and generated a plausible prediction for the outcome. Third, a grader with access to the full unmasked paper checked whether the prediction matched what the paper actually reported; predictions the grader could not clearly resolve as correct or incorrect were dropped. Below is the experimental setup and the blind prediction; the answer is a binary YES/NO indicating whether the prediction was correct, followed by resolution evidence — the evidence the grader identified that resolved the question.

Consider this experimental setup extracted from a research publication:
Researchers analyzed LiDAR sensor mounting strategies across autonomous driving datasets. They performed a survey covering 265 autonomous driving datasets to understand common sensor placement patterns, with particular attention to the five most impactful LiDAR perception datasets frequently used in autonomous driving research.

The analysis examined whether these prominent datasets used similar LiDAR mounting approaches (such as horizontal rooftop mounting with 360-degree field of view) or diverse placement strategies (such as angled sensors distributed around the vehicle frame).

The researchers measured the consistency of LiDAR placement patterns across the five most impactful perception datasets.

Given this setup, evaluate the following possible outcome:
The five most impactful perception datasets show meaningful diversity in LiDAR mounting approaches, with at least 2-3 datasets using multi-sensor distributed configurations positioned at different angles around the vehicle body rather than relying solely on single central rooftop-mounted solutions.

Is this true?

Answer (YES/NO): NO